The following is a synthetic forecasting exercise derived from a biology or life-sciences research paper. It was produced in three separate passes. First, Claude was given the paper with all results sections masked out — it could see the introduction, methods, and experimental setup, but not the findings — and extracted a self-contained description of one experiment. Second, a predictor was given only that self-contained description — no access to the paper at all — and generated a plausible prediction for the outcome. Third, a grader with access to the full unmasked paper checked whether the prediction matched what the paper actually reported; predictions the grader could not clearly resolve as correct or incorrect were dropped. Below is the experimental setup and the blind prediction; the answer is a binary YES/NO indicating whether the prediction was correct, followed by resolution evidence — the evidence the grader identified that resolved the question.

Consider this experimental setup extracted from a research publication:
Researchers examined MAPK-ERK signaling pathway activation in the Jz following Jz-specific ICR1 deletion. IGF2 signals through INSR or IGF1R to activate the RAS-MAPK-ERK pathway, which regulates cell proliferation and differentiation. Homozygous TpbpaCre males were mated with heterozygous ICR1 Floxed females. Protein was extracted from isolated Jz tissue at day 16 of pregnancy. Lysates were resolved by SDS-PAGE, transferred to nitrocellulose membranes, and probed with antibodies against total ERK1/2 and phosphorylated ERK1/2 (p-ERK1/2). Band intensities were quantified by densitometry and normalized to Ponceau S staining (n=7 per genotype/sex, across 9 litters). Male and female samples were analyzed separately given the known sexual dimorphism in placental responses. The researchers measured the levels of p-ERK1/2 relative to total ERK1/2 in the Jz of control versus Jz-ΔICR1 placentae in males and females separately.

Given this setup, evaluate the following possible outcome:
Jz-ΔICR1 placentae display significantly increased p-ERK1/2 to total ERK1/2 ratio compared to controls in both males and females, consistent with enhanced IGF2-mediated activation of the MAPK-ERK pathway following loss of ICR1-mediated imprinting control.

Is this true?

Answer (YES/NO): NO